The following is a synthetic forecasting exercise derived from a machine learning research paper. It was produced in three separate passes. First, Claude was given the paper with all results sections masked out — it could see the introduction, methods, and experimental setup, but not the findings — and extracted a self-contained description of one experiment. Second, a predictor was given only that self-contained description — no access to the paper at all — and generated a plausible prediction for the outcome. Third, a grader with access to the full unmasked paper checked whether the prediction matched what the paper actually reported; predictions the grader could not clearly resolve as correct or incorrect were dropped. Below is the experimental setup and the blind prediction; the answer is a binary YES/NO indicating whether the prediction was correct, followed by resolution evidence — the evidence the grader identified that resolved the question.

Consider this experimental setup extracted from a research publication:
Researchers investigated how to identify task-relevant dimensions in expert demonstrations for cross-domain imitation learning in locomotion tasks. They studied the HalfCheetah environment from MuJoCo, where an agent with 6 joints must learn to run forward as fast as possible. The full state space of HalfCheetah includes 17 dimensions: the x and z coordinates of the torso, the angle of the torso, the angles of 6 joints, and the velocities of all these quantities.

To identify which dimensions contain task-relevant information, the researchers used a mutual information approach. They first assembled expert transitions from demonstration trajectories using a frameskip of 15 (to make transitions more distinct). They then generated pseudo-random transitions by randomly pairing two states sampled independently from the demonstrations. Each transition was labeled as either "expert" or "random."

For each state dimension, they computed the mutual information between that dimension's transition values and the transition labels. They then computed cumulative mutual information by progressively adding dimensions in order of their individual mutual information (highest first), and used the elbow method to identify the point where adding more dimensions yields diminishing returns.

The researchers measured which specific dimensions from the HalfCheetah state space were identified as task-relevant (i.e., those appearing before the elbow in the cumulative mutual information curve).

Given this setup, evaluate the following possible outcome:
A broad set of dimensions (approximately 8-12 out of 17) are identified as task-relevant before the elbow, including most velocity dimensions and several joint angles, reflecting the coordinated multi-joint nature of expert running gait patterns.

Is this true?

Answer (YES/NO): NO